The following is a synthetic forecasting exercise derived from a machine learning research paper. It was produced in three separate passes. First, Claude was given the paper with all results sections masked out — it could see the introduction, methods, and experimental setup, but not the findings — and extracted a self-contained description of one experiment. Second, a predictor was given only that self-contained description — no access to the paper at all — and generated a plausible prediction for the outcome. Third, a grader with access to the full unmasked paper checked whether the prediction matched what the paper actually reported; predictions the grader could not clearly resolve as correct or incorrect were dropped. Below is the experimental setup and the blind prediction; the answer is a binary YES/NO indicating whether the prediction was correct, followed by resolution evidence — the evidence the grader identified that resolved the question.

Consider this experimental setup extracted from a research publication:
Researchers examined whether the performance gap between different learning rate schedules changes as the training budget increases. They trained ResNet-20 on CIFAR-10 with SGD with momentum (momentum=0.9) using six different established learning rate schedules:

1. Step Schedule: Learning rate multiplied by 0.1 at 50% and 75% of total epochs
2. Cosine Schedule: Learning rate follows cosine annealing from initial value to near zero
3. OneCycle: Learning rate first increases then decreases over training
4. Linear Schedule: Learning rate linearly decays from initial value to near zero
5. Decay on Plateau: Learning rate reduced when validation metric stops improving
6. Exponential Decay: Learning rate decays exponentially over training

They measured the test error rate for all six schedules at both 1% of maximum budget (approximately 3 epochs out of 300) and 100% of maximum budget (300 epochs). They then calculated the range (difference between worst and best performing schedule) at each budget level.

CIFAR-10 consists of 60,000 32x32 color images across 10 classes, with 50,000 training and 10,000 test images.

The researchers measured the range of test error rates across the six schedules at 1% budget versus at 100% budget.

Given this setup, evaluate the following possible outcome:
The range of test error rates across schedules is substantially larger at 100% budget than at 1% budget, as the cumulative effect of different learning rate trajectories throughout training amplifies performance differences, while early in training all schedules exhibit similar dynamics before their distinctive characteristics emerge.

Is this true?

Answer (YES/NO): NO